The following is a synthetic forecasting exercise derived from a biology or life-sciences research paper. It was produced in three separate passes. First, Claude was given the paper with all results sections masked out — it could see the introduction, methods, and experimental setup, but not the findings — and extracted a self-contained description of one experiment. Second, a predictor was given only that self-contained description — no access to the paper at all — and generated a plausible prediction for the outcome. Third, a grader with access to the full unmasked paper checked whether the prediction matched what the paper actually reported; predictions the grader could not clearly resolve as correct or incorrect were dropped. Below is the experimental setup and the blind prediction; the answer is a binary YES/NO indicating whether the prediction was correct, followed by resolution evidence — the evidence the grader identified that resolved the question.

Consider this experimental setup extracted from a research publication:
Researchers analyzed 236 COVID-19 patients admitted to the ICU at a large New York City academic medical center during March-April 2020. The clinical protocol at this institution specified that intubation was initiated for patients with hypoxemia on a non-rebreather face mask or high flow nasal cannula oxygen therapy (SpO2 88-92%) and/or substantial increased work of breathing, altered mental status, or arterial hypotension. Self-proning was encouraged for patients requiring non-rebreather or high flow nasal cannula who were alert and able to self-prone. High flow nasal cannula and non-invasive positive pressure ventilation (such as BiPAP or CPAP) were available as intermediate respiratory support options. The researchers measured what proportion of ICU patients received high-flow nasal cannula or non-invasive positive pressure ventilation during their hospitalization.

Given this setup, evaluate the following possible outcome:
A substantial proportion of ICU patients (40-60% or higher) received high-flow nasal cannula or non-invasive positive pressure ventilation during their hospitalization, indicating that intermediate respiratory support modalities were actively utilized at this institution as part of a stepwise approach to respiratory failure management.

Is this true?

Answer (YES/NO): NO